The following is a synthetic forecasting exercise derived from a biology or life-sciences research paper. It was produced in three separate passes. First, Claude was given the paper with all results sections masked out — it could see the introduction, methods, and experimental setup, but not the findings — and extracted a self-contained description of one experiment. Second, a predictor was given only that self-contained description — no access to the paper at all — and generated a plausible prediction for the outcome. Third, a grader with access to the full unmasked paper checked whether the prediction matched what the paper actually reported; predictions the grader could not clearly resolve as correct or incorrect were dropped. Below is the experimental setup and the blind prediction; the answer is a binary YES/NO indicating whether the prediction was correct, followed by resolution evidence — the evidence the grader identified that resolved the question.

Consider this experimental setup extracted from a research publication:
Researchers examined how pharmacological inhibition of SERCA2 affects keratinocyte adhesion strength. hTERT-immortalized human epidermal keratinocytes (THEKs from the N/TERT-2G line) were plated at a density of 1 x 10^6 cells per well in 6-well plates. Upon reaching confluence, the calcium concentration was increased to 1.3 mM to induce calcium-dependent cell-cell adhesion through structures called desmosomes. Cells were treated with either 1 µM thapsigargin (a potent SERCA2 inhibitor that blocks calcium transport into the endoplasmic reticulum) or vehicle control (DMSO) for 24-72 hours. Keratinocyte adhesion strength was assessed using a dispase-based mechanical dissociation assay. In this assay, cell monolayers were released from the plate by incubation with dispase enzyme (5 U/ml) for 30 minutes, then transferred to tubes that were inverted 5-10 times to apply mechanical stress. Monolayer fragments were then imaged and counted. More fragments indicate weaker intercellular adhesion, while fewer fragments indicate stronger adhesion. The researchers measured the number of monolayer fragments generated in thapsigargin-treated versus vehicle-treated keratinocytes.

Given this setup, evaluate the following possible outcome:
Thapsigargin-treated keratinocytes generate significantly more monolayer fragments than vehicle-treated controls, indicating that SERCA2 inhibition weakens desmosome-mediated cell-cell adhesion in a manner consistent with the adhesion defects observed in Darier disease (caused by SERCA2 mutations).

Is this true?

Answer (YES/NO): YES